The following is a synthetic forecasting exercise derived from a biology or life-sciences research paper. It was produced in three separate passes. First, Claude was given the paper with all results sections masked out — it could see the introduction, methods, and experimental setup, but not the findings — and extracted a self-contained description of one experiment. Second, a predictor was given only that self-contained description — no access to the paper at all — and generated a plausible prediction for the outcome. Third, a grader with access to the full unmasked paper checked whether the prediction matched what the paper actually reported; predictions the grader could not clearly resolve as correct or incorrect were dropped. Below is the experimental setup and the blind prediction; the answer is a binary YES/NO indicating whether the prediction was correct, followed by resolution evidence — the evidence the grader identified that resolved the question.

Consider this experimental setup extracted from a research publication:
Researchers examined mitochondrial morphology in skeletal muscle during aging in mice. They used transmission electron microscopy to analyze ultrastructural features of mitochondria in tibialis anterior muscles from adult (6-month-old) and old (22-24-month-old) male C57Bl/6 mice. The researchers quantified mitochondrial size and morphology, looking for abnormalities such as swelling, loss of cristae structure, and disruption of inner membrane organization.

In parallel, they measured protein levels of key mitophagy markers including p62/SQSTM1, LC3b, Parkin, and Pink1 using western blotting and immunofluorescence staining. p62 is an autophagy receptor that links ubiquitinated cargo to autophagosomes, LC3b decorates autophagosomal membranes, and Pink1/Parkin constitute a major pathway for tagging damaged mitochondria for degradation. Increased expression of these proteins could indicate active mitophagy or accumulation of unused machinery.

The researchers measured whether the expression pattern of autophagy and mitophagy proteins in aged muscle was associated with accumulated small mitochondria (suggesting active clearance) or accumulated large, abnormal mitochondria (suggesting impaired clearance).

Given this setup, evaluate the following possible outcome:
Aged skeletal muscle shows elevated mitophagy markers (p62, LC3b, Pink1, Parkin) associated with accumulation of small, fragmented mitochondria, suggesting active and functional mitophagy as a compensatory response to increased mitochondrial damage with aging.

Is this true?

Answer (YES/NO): NO